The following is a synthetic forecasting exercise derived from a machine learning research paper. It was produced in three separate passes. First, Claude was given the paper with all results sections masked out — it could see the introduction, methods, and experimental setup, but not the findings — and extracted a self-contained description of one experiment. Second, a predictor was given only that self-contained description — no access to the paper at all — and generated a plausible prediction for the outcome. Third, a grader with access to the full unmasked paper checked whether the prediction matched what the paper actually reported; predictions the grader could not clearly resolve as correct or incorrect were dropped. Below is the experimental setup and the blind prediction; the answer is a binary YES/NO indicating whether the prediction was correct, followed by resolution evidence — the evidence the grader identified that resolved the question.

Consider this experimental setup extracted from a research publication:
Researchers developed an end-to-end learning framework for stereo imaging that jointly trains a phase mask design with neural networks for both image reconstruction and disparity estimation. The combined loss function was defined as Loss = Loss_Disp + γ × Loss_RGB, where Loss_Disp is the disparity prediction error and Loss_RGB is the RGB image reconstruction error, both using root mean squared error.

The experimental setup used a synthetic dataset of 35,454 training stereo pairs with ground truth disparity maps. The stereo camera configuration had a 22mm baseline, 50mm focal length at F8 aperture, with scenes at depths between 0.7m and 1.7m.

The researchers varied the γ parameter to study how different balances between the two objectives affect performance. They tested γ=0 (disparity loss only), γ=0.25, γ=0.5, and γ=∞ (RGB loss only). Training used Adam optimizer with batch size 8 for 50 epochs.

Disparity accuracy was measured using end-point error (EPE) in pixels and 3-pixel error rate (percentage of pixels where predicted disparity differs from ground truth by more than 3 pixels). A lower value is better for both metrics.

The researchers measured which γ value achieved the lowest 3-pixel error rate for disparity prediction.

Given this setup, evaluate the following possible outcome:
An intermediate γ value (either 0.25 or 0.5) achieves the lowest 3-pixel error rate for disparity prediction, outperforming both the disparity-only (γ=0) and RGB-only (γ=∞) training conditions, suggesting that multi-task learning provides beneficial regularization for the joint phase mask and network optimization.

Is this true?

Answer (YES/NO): YES